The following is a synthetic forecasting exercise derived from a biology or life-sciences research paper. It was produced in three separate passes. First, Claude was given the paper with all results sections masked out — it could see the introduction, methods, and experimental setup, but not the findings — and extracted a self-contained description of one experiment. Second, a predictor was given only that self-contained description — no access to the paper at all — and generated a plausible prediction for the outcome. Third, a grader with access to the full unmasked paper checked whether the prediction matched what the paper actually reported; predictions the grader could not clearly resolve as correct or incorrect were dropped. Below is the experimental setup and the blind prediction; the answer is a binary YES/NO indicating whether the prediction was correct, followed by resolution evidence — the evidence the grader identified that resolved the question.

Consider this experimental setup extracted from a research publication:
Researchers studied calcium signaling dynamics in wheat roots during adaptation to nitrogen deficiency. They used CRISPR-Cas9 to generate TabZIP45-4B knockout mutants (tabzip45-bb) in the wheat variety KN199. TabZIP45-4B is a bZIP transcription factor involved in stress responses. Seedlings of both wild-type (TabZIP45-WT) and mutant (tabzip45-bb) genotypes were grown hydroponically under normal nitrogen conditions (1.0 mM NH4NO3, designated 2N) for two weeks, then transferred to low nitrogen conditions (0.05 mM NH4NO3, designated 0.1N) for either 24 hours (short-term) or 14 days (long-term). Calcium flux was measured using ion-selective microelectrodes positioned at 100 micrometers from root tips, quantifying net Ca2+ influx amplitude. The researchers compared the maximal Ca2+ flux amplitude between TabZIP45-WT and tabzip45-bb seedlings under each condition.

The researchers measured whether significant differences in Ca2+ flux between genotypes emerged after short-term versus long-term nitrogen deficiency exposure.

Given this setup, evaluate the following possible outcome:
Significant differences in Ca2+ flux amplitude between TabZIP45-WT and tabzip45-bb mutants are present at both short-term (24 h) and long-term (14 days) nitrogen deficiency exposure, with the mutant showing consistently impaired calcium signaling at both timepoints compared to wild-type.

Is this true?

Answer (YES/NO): NO